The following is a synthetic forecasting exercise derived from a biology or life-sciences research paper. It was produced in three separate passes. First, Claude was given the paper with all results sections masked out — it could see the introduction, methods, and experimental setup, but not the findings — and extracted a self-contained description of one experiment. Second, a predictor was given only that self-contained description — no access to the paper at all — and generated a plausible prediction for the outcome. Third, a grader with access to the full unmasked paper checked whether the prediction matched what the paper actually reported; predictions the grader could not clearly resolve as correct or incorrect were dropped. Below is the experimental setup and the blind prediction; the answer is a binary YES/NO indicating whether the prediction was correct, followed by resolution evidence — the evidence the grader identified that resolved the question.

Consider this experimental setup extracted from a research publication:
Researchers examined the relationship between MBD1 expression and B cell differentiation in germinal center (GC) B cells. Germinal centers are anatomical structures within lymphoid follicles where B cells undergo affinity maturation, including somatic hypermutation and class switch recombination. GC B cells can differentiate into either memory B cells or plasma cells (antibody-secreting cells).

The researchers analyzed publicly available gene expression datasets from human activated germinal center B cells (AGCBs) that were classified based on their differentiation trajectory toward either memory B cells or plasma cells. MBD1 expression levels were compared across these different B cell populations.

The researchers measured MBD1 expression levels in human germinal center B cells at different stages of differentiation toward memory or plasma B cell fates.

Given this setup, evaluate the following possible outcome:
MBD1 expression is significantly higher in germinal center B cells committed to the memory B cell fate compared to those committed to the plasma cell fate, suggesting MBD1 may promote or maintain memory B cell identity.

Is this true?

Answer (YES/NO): NO